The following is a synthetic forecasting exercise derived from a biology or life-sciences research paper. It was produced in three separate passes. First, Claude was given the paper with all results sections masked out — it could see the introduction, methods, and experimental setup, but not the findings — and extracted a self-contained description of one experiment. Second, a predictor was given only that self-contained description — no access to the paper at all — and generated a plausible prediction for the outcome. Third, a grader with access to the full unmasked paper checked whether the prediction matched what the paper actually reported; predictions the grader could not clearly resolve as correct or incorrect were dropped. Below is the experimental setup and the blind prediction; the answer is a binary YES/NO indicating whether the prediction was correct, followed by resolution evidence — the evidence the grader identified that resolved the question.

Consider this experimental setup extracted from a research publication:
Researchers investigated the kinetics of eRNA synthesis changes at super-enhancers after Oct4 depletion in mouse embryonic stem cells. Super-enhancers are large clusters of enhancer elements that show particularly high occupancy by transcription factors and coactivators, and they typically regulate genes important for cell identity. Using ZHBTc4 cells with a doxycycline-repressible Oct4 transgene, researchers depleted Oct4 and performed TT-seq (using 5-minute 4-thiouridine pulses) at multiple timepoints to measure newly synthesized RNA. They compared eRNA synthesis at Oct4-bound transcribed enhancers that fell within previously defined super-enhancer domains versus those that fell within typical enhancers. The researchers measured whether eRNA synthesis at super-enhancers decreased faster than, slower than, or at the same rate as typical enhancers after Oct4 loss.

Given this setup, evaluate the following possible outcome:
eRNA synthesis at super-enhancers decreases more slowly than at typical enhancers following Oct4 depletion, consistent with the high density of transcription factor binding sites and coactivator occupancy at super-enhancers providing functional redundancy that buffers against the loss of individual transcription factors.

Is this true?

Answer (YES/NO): NO